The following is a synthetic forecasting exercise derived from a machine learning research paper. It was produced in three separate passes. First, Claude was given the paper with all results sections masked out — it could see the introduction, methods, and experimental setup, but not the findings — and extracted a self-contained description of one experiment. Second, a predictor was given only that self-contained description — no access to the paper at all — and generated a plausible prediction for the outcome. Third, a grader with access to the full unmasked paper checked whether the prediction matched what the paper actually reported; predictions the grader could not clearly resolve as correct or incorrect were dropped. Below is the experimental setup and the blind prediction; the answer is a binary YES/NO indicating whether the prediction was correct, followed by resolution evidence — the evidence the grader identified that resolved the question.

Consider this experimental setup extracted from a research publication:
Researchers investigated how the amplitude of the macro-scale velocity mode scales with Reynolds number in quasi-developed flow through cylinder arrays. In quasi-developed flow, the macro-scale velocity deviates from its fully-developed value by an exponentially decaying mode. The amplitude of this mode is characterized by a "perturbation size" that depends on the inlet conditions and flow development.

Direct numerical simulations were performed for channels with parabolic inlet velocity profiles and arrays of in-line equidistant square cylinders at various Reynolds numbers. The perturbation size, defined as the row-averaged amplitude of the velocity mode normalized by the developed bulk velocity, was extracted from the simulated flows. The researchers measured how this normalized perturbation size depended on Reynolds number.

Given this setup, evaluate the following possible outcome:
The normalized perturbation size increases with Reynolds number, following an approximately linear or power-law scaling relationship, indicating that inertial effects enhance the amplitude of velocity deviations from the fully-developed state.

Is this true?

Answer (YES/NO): NO